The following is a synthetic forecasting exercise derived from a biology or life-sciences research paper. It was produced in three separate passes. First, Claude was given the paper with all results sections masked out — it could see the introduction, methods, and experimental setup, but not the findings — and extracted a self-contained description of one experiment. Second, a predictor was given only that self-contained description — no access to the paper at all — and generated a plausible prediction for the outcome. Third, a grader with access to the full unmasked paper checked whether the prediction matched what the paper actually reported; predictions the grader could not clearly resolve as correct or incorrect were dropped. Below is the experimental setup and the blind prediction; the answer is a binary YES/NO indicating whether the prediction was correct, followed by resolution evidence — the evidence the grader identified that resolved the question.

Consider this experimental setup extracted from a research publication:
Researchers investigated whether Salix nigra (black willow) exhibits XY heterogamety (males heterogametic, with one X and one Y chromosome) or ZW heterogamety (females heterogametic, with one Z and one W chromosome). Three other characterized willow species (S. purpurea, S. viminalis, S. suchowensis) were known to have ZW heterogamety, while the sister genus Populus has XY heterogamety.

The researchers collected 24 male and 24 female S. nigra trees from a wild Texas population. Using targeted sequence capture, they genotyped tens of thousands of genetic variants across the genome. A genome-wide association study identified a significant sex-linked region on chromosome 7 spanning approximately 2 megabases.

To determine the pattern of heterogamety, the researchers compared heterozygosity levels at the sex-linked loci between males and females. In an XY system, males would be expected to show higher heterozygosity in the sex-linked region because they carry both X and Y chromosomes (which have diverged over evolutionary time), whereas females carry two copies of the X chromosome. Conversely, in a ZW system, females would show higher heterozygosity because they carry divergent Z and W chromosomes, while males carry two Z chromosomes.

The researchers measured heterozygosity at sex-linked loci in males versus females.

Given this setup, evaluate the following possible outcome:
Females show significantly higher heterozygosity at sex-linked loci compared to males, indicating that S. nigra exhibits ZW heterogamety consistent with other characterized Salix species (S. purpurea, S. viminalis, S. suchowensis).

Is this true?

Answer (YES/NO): NO